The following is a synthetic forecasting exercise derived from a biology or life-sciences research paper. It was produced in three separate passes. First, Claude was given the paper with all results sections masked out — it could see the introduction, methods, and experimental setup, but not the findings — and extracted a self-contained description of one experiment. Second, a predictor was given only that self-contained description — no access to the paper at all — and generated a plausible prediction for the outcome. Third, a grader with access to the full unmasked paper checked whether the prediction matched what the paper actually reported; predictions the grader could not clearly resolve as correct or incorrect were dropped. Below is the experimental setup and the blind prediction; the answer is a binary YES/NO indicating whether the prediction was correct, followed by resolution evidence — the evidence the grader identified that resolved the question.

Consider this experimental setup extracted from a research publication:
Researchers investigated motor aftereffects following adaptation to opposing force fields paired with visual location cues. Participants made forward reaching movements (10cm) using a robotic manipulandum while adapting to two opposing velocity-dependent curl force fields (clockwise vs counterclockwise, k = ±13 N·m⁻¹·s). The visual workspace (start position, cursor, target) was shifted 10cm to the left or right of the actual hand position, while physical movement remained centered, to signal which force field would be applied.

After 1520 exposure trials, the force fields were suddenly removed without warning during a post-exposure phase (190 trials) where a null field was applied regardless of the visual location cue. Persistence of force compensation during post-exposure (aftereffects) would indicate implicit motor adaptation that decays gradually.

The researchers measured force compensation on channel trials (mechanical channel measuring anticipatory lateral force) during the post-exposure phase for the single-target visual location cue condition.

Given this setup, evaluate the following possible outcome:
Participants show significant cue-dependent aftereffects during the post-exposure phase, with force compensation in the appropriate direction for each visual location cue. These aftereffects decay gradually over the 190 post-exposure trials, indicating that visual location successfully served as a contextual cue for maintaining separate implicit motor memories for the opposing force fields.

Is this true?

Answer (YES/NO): NO